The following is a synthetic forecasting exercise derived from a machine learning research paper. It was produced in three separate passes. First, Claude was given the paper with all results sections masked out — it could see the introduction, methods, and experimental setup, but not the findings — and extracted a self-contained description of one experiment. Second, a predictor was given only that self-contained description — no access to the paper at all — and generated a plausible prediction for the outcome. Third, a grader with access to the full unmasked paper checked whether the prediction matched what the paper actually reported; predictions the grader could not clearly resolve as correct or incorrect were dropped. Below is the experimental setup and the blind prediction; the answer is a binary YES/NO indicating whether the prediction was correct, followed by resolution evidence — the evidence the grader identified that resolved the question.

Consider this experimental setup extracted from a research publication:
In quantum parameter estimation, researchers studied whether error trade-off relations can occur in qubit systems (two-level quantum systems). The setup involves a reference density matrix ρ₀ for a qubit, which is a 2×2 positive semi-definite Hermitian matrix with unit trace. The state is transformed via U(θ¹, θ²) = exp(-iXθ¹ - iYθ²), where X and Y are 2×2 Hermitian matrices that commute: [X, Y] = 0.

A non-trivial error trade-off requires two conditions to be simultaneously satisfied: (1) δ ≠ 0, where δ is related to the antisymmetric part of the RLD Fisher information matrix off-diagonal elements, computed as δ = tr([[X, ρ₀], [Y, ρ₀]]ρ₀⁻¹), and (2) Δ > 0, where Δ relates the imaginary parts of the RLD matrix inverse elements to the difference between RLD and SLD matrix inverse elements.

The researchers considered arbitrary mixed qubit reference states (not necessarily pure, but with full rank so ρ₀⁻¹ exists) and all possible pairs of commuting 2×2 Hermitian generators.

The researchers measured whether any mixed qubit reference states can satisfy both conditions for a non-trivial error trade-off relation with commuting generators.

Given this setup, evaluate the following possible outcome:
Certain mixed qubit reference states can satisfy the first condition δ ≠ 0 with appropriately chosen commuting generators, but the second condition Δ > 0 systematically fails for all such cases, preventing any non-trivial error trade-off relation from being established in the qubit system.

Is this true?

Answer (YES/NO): NO